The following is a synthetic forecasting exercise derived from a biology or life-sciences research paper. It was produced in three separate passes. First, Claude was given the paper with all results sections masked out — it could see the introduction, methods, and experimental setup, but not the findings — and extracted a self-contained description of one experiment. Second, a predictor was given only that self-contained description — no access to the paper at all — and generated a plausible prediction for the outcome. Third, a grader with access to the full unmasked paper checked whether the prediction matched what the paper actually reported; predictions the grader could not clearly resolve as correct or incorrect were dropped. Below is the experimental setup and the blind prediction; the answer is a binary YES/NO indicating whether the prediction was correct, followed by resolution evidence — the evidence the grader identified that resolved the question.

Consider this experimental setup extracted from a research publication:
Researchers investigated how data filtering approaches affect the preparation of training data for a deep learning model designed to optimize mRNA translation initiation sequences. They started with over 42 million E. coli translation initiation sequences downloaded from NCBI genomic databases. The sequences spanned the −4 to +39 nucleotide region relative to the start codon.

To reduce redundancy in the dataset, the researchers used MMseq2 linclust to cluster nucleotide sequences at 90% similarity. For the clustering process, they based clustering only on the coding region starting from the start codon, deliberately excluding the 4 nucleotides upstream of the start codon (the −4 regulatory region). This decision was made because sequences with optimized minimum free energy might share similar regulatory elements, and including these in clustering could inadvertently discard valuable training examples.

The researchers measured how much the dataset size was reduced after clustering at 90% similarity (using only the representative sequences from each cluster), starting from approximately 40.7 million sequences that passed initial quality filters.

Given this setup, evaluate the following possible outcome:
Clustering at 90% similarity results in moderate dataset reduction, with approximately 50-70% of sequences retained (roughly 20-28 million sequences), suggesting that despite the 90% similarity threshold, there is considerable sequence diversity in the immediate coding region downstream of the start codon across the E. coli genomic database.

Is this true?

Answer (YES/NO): NO